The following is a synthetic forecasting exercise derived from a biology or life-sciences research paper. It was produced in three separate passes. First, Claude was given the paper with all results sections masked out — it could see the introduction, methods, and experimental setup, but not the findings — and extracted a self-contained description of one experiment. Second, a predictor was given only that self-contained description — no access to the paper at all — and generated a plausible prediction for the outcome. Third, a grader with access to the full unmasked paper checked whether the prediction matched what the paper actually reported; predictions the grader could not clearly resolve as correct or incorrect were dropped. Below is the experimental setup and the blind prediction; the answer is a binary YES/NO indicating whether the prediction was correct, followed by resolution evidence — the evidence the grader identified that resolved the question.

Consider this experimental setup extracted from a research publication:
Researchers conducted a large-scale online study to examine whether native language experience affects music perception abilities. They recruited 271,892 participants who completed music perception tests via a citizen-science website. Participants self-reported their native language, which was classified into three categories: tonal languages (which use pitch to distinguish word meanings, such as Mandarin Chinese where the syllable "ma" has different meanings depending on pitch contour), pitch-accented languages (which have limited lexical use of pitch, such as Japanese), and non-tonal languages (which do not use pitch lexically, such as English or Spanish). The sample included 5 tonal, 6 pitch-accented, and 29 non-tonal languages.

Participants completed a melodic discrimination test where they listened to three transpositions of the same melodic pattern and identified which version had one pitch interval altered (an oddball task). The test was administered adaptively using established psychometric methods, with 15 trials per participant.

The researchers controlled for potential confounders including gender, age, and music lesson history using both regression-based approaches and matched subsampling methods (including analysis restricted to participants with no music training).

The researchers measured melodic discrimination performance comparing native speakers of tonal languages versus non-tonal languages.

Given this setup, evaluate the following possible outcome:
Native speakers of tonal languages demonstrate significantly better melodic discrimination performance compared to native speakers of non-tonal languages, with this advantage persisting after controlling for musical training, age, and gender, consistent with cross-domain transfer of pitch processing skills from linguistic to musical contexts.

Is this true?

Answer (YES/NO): YES